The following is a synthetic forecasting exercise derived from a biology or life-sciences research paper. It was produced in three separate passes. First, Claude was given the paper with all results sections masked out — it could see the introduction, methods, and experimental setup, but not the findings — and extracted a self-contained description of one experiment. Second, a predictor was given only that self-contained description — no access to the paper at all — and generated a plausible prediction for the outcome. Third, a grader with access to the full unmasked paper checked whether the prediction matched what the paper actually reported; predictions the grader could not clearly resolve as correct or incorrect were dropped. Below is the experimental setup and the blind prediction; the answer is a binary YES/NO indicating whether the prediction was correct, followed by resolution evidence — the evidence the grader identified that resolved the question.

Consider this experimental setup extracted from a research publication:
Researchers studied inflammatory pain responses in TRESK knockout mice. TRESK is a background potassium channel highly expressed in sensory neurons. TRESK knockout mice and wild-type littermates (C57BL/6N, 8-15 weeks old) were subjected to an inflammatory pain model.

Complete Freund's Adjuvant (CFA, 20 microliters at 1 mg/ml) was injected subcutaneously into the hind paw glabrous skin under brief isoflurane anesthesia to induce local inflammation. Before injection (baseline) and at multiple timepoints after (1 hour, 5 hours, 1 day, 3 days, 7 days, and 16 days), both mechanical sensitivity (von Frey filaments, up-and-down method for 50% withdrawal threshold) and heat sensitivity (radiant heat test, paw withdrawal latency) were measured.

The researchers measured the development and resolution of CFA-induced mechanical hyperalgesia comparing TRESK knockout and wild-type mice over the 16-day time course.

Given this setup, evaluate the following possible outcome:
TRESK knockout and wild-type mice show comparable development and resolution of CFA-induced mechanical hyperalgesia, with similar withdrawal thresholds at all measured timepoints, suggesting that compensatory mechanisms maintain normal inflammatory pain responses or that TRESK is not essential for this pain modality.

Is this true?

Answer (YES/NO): NO